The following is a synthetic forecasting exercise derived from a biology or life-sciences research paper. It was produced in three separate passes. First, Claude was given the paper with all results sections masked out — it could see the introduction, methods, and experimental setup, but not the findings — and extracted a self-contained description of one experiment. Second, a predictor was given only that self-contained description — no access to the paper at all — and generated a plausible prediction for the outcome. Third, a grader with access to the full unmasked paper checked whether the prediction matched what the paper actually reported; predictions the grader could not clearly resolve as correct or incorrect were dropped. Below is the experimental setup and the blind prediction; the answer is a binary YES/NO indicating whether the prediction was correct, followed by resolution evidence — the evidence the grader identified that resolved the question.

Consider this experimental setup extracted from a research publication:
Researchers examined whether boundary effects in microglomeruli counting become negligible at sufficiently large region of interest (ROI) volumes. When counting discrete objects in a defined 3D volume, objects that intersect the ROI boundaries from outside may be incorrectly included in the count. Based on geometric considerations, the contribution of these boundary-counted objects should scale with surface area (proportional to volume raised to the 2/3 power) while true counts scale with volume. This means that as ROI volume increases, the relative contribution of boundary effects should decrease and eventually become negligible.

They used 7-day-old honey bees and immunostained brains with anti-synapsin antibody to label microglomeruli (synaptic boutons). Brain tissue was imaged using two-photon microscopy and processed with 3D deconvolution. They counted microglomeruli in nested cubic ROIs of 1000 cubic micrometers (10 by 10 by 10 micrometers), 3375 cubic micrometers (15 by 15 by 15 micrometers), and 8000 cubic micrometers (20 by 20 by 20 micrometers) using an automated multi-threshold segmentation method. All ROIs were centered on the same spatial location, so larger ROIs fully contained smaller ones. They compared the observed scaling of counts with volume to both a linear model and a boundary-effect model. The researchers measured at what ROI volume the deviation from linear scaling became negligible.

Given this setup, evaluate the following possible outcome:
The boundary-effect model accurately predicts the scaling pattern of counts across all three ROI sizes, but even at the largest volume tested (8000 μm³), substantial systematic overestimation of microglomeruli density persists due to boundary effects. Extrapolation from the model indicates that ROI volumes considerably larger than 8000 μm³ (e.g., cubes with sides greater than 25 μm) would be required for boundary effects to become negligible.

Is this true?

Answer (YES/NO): NO